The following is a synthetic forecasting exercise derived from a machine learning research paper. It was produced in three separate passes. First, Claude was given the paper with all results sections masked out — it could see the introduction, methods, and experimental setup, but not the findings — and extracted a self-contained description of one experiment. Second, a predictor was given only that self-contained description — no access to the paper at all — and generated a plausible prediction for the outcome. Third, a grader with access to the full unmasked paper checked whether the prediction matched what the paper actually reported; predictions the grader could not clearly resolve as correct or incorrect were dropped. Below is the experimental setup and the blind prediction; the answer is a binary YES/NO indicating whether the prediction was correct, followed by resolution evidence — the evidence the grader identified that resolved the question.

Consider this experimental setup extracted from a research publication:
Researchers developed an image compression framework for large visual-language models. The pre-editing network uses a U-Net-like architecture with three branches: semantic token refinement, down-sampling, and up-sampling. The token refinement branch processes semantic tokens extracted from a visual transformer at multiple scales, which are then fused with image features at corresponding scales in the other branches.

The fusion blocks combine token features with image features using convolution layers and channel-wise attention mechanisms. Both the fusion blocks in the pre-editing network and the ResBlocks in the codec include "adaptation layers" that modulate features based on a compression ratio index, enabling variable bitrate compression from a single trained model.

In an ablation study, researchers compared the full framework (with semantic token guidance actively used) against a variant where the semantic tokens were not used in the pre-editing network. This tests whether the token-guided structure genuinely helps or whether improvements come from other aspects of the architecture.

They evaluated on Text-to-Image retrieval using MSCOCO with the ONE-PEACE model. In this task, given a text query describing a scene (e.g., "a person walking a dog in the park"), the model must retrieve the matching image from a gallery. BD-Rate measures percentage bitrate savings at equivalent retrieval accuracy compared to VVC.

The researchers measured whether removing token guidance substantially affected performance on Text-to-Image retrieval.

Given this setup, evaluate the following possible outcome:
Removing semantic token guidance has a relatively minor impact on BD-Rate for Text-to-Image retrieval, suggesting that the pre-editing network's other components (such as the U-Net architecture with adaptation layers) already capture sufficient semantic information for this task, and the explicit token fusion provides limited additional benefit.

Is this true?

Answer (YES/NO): NO